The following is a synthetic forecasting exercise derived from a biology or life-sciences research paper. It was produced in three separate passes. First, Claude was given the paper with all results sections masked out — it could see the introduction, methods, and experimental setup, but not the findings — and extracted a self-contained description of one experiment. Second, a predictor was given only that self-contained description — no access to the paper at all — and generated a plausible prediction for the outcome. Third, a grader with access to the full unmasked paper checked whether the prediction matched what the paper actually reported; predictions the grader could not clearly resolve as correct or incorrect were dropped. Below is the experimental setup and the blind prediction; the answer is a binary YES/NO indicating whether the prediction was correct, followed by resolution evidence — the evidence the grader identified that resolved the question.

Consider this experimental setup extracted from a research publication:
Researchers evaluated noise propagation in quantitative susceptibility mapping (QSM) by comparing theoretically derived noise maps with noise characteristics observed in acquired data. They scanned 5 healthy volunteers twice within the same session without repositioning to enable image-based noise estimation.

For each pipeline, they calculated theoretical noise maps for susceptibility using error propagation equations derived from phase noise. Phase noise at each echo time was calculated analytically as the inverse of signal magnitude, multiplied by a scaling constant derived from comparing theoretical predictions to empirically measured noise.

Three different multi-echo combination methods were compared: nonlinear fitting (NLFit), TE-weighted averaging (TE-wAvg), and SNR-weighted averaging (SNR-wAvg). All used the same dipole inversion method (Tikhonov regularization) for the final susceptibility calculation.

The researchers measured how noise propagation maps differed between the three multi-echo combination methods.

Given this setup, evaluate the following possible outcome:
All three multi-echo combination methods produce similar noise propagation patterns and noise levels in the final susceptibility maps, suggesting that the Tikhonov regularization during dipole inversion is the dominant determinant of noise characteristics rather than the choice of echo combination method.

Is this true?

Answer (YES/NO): NO